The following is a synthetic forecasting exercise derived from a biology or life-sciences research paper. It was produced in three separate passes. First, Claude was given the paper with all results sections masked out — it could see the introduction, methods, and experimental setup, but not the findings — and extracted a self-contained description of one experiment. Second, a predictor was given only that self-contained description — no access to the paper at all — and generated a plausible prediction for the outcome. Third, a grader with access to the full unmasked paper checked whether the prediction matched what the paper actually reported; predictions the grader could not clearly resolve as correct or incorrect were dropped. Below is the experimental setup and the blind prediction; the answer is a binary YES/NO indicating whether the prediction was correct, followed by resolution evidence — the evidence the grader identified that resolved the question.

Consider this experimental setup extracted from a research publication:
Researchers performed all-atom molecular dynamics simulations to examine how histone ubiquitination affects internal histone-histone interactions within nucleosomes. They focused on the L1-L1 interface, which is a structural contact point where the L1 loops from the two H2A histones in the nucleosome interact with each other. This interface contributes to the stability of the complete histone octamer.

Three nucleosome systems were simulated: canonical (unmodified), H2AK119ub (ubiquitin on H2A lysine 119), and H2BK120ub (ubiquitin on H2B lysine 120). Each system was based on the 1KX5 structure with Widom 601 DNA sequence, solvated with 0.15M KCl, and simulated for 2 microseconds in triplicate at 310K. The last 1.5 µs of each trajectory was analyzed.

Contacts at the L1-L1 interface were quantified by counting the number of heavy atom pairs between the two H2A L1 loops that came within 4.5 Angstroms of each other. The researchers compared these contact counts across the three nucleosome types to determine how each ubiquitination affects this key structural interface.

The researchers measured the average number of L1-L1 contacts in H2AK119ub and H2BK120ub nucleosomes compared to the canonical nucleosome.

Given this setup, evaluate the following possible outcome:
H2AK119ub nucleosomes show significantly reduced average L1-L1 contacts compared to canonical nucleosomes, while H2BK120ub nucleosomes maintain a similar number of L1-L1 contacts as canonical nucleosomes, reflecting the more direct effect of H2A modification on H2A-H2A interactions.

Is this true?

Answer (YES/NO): NO